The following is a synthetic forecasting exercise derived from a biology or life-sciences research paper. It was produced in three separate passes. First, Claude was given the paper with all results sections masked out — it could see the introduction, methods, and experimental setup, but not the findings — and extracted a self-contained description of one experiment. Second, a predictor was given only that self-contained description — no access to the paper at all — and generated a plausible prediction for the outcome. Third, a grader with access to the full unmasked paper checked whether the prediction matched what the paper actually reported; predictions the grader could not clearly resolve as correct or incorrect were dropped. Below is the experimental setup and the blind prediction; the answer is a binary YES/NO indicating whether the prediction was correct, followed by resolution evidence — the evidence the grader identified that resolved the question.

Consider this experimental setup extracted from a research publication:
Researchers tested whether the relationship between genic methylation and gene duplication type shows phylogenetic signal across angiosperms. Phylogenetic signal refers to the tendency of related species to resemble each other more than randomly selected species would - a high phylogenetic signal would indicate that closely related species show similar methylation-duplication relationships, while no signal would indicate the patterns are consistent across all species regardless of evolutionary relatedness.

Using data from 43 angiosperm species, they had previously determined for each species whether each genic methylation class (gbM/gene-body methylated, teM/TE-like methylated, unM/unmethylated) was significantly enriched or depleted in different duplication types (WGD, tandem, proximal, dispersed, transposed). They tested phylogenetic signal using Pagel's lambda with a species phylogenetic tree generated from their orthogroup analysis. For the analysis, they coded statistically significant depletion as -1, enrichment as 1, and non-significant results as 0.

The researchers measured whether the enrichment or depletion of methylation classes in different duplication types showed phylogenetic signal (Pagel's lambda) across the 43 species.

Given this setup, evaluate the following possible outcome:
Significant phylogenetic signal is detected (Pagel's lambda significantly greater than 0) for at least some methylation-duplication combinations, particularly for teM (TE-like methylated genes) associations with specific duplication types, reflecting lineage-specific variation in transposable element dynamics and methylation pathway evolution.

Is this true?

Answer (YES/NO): NO